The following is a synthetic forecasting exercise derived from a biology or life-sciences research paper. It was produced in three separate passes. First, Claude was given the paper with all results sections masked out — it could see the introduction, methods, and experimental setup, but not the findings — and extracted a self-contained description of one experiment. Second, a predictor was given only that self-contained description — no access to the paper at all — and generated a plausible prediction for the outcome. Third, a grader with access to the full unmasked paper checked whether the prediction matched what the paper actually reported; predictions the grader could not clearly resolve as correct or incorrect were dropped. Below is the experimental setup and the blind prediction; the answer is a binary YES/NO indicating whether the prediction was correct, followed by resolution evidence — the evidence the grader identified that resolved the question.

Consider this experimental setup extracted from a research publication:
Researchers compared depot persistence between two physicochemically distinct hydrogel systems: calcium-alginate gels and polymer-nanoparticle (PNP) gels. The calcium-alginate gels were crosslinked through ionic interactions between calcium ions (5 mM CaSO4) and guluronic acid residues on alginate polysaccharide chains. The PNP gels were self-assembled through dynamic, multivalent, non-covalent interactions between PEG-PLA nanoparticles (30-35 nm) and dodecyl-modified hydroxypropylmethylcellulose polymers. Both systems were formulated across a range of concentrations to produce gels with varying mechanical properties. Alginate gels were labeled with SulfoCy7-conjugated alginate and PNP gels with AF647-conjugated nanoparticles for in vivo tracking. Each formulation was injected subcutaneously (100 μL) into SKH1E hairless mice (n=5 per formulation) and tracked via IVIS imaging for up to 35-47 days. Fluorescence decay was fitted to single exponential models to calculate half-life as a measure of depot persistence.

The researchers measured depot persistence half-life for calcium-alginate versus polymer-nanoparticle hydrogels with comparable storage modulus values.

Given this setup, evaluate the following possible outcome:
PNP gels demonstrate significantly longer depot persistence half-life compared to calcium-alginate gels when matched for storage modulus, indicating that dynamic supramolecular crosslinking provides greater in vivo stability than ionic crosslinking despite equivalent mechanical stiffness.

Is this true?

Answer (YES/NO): NO